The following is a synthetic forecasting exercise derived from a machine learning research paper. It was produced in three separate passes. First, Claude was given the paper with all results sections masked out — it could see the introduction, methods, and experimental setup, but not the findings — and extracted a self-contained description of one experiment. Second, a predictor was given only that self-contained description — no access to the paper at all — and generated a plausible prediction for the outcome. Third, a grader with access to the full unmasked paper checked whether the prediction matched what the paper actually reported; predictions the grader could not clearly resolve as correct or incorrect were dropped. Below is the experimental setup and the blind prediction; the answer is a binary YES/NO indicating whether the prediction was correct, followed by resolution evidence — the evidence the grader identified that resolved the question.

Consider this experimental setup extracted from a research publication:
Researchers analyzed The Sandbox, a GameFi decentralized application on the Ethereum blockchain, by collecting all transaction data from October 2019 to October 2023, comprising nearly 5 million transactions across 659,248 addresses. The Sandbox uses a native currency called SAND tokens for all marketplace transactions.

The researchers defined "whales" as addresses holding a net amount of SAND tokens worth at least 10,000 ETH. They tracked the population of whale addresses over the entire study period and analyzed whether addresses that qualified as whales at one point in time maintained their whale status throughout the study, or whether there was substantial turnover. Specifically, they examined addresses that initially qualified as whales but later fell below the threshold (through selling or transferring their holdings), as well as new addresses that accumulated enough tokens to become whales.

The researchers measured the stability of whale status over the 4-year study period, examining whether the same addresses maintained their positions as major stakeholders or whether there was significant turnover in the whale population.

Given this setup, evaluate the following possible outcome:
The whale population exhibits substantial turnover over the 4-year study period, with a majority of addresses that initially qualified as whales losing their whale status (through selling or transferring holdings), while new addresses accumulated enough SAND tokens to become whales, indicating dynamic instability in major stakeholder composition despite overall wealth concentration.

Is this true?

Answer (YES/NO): YES